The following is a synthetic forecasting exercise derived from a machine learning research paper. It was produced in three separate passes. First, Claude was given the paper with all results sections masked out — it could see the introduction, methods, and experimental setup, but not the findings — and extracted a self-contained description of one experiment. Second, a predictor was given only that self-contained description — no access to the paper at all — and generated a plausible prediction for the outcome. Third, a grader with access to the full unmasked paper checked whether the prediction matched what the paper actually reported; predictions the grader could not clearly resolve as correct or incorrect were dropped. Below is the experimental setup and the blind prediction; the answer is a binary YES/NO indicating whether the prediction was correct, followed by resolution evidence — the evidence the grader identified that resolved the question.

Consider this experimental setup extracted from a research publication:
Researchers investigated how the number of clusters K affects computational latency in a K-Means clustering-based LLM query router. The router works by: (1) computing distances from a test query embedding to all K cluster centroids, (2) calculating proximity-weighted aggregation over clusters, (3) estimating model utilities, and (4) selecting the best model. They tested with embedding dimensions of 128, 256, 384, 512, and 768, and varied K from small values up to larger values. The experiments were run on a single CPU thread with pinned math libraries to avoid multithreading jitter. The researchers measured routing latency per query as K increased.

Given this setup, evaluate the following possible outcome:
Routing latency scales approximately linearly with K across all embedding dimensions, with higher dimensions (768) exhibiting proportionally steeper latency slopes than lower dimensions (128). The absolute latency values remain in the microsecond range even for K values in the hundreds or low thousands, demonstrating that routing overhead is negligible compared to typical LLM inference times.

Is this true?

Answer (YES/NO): NO